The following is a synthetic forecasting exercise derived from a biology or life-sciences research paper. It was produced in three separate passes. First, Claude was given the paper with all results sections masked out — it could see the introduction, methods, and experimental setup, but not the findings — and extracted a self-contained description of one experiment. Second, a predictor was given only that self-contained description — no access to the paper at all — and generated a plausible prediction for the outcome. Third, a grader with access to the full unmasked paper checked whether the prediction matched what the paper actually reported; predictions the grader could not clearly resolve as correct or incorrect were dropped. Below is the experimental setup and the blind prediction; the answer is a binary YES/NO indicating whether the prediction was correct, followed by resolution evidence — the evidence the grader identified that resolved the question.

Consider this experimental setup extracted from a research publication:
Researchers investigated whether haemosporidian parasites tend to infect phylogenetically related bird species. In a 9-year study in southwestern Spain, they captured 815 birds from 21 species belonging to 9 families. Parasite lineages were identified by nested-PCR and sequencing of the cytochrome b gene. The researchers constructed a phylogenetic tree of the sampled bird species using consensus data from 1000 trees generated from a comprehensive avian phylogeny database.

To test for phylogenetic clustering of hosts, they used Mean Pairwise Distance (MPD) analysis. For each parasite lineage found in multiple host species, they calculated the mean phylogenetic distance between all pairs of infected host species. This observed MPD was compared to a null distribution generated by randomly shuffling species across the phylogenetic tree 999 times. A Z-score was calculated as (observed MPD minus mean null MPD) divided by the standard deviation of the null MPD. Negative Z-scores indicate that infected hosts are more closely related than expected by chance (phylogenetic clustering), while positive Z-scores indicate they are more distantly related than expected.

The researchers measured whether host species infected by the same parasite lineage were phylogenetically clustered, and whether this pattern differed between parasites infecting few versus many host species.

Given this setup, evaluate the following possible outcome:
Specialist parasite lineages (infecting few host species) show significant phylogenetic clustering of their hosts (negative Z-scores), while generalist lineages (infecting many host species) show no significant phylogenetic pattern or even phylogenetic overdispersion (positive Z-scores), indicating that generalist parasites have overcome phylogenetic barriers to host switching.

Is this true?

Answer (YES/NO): NO